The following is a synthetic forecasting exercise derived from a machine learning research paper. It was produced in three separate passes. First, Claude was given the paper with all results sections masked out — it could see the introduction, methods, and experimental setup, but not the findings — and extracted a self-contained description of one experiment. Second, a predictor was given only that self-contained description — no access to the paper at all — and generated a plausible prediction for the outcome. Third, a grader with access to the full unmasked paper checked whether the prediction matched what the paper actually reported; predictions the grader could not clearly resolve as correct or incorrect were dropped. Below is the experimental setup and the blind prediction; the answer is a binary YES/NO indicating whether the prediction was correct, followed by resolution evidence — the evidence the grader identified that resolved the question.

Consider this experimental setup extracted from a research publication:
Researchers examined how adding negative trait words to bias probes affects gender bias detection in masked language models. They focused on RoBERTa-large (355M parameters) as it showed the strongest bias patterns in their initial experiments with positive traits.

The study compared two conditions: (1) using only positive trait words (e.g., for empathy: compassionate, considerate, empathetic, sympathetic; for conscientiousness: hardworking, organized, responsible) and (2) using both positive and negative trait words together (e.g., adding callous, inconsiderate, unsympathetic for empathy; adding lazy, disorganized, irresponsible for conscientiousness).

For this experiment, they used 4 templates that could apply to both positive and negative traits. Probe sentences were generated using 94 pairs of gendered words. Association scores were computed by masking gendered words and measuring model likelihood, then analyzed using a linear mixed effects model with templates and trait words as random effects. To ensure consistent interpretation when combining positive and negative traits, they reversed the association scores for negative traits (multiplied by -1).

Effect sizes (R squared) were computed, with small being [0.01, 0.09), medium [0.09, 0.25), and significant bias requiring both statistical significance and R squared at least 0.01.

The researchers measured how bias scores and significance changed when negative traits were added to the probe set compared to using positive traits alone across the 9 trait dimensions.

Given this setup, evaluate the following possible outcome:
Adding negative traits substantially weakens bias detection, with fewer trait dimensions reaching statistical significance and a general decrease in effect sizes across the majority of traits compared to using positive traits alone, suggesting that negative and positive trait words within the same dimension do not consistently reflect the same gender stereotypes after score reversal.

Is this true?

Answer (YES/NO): YES